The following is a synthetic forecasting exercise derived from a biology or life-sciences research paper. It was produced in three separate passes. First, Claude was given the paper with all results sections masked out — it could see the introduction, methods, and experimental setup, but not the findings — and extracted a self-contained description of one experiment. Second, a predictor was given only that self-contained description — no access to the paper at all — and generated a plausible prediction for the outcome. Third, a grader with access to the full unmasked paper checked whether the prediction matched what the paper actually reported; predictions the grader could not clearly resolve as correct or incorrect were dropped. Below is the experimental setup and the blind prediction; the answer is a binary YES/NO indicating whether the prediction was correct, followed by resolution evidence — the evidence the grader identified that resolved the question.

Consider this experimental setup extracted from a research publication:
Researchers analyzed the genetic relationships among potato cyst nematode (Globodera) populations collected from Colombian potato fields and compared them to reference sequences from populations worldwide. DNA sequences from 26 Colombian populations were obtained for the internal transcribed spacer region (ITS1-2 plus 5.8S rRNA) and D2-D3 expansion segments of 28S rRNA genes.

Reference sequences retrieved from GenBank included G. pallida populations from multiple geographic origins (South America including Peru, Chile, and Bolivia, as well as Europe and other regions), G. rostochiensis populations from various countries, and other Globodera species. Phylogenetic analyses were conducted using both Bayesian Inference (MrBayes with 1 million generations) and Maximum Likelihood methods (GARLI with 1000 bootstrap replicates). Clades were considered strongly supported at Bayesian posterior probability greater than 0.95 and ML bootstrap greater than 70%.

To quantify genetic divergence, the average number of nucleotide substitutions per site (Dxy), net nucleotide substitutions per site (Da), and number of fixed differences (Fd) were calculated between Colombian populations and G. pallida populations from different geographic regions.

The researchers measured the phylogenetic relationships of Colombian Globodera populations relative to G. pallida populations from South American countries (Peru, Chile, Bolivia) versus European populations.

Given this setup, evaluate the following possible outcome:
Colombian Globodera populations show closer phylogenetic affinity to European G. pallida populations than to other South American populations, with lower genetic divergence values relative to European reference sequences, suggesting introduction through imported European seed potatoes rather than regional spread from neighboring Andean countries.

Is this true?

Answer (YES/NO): NO